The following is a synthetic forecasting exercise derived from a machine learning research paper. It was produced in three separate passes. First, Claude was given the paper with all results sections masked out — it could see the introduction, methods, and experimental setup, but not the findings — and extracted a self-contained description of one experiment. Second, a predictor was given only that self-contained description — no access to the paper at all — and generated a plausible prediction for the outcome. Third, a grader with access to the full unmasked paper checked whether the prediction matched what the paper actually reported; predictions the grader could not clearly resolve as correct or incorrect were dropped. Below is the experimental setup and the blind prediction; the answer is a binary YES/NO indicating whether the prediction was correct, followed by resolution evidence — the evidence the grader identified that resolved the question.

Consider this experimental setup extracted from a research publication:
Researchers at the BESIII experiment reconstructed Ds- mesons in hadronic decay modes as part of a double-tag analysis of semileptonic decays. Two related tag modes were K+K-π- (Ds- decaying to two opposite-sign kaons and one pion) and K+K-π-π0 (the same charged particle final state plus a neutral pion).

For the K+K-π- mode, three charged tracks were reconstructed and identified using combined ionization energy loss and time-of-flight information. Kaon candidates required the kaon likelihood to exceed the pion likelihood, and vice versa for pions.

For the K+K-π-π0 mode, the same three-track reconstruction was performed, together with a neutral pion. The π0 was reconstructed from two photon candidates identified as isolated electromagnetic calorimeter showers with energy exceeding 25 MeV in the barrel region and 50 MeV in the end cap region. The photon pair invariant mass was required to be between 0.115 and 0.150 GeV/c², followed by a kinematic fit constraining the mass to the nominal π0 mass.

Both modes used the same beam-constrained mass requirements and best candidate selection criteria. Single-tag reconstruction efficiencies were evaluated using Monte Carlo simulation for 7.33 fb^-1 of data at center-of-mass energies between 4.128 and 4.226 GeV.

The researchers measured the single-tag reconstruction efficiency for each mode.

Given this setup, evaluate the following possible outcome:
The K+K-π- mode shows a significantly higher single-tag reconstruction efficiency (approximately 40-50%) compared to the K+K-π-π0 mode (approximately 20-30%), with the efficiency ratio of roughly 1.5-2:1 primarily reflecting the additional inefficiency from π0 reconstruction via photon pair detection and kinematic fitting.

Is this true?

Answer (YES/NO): NO